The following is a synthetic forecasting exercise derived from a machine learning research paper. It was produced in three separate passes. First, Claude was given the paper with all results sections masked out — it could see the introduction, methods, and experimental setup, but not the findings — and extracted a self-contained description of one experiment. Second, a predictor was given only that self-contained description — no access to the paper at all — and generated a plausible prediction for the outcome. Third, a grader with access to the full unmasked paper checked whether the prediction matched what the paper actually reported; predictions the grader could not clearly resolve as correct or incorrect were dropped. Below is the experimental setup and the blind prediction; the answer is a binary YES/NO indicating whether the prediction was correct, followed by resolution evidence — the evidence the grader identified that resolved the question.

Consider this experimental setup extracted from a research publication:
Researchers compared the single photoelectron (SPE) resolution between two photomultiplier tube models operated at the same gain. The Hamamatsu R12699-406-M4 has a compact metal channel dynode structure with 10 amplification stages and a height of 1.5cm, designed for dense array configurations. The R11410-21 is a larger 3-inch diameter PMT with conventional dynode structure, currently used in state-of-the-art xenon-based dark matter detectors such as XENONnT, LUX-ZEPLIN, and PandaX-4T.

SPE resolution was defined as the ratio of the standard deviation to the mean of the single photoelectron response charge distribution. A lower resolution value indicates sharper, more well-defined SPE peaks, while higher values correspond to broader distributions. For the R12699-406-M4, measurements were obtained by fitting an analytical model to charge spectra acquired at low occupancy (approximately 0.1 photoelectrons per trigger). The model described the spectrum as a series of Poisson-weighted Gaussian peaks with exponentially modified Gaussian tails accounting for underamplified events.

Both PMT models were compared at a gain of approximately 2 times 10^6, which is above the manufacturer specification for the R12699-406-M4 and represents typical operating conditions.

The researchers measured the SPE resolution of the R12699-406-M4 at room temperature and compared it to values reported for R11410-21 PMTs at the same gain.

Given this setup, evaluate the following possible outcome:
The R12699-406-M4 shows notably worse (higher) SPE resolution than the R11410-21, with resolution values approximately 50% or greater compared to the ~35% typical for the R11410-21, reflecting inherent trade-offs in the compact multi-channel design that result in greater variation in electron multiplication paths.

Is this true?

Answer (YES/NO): NO